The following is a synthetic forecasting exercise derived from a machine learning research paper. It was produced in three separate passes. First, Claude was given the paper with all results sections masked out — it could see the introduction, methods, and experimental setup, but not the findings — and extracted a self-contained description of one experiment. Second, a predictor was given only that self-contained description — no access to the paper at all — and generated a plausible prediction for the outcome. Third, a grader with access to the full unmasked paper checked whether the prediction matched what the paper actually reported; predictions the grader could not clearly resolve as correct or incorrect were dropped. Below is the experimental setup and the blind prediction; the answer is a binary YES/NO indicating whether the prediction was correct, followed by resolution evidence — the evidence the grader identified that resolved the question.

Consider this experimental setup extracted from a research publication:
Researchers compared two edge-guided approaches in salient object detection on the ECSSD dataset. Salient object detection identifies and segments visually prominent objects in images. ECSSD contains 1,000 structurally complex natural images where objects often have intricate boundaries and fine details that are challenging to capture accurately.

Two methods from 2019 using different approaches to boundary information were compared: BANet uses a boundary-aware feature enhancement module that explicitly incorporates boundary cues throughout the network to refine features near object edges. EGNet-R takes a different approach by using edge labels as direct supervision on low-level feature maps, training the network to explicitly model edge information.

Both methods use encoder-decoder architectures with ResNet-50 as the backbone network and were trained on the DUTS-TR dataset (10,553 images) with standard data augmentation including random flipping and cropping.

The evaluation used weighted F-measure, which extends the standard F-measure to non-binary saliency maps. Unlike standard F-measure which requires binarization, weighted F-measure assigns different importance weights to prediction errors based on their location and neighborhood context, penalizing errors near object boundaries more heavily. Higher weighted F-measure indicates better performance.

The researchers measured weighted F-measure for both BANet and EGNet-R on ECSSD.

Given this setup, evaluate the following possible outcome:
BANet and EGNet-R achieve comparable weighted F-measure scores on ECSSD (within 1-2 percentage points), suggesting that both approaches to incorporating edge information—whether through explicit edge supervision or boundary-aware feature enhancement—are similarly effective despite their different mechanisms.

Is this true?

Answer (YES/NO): YES